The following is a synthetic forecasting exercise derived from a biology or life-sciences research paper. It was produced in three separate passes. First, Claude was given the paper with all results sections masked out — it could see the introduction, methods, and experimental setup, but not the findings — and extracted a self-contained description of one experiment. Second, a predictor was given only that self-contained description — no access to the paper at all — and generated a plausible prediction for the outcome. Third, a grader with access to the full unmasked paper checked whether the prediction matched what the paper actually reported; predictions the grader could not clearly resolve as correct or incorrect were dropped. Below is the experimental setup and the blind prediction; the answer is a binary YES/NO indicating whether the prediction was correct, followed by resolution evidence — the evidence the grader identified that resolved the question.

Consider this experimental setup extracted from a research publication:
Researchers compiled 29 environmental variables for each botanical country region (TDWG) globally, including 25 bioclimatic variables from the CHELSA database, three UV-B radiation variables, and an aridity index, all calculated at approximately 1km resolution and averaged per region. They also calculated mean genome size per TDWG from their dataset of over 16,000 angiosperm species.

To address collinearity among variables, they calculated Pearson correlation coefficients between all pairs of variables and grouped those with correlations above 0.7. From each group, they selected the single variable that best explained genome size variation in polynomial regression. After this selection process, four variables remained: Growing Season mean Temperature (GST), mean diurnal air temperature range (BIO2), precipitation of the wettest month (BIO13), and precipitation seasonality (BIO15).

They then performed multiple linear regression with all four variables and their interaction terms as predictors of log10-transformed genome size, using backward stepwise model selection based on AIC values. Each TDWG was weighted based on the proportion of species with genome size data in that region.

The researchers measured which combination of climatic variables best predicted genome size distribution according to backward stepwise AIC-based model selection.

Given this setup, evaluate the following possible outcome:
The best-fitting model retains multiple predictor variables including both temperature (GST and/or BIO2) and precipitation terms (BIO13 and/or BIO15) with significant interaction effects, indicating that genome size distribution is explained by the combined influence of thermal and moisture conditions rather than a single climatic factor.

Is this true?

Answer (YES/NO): NO